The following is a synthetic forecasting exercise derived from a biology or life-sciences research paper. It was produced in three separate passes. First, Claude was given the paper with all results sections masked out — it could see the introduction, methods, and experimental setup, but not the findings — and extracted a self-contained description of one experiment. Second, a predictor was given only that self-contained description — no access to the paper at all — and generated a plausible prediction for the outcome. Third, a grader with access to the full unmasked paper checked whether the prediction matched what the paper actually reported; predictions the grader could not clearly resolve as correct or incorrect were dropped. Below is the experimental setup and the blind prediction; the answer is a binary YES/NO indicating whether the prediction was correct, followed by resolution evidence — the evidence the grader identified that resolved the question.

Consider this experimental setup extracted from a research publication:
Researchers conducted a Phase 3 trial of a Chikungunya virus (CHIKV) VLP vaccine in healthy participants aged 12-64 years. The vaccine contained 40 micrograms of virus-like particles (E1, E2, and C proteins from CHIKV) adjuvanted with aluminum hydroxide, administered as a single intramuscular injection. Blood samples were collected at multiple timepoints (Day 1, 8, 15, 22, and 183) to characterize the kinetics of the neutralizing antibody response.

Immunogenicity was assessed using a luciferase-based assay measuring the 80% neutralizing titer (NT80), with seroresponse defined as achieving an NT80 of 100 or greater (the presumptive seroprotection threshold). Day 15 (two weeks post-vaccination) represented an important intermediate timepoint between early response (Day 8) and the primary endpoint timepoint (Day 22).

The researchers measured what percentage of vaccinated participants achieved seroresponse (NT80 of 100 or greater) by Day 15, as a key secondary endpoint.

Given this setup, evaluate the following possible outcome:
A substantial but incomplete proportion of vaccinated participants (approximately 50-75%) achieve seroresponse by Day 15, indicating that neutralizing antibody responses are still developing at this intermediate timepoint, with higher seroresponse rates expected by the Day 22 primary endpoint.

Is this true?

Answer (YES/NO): NO